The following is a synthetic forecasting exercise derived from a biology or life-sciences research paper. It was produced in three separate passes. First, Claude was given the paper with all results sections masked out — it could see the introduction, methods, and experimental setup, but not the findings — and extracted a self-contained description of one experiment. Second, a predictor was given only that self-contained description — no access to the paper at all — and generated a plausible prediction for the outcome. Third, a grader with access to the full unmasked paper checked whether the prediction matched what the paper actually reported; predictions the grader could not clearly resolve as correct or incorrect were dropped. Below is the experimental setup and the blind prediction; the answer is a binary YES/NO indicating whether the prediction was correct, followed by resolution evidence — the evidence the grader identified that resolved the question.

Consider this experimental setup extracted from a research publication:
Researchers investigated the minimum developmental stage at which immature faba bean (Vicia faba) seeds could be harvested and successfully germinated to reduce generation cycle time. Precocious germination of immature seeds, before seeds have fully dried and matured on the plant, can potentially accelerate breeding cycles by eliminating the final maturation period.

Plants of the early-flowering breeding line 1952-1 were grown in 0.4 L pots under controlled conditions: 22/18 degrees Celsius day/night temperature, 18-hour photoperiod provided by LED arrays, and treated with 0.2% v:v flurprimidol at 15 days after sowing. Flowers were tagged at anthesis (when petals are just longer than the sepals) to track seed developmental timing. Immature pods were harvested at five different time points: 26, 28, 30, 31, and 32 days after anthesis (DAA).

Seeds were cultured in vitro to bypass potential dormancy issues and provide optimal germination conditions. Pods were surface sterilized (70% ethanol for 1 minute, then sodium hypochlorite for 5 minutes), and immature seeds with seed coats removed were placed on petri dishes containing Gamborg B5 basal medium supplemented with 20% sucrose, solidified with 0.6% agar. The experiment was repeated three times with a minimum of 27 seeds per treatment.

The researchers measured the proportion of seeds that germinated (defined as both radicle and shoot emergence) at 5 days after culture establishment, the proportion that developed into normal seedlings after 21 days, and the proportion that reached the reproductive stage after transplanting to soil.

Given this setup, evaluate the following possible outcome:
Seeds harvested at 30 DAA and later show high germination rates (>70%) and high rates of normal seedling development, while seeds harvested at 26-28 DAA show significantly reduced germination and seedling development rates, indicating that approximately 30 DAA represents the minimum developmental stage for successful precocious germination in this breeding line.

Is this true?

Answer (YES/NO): NO